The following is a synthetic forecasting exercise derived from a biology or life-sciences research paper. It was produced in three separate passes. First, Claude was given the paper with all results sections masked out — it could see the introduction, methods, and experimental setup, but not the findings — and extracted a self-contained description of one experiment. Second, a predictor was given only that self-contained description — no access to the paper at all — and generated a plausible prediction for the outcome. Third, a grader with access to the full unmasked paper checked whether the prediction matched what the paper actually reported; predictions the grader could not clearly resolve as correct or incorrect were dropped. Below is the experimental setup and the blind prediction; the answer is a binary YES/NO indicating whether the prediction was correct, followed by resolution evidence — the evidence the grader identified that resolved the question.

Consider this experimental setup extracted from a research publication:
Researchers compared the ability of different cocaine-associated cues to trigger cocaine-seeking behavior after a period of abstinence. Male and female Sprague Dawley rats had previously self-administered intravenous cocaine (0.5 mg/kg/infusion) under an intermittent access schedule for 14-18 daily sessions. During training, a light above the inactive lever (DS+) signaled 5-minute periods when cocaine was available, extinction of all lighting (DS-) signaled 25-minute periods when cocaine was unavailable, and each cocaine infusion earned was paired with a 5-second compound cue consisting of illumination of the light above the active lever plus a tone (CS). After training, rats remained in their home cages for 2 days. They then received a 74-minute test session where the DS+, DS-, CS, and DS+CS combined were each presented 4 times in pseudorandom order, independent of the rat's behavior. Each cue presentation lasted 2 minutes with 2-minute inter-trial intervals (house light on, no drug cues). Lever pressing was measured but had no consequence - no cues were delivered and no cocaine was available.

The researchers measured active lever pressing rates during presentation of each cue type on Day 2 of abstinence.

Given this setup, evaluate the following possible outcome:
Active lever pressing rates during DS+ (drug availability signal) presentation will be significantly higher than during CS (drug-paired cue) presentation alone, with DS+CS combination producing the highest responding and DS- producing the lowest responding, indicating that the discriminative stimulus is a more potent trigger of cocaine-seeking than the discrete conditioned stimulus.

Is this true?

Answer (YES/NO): NO